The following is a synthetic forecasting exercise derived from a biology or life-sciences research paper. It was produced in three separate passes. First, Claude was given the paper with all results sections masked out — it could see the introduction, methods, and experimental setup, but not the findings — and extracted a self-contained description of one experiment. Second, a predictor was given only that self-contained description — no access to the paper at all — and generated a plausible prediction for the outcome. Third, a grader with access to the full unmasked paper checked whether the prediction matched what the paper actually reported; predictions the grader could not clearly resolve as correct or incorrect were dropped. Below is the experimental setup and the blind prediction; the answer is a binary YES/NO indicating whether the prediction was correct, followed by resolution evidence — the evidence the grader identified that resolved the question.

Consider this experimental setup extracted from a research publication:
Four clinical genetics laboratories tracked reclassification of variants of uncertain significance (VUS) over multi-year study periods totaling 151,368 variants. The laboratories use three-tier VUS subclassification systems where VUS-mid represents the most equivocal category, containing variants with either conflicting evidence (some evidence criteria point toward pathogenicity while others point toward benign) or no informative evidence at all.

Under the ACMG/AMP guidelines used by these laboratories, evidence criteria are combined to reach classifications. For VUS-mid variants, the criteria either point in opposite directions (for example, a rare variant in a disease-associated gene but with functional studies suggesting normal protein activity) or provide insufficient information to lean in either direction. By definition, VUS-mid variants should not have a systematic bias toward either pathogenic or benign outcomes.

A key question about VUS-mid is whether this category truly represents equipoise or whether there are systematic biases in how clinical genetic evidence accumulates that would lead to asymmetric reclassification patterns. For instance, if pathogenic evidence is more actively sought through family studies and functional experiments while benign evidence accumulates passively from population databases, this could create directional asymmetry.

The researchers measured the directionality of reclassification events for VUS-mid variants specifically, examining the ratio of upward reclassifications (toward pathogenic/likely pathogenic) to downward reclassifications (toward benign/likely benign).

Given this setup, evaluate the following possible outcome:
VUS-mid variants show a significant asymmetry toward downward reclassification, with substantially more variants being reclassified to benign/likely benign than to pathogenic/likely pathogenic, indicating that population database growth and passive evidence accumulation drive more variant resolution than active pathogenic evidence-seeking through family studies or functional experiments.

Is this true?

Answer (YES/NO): NO